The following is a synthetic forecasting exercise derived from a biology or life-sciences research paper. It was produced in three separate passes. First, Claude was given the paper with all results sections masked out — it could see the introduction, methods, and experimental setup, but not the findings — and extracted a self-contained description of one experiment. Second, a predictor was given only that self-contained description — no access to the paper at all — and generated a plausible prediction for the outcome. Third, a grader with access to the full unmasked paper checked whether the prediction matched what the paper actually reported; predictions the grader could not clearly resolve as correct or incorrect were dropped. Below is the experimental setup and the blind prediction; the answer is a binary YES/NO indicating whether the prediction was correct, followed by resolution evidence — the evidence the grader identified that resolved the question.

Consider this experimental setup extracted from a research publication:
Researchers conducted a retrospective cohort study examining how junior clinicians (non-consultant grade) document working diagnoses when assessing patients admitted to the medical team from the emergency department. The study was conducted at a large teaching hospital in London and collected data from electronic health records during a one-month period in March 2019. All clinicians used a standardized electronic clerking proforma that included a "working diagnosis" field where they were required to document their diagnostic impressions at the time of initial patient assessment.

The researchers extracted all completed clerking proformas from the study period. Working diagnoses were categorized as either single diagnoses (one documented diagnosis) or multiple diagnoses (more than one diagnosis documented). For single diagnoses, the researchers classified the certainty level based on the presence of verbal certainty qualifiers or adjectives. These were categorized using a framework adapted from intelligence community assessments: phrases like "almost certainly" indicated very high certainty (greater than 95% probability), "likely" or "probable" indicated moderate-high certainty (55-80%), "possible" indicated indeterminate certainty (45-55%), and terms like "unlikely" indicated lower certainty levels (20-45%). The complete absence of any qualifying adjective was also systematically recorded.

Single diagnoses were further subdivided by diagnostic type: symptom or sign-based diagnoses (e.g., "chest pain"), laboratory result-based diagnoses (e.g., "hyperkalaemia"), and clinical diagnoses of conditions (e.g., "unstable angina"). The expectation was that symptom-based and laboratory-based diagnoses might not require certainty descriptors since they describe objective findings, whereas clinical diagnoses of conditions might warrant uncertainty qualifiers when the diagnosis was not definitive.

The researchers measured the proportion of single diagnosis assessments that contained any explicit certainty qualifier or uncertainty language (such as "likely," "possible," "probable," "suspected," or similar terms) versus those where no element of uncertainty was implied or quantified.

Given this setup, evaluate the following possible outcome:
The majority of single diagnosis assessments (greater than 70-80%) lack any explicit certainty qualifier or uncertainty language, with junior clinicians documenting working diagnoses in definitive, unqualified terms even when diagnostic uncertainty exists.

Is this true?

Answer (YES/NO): YES